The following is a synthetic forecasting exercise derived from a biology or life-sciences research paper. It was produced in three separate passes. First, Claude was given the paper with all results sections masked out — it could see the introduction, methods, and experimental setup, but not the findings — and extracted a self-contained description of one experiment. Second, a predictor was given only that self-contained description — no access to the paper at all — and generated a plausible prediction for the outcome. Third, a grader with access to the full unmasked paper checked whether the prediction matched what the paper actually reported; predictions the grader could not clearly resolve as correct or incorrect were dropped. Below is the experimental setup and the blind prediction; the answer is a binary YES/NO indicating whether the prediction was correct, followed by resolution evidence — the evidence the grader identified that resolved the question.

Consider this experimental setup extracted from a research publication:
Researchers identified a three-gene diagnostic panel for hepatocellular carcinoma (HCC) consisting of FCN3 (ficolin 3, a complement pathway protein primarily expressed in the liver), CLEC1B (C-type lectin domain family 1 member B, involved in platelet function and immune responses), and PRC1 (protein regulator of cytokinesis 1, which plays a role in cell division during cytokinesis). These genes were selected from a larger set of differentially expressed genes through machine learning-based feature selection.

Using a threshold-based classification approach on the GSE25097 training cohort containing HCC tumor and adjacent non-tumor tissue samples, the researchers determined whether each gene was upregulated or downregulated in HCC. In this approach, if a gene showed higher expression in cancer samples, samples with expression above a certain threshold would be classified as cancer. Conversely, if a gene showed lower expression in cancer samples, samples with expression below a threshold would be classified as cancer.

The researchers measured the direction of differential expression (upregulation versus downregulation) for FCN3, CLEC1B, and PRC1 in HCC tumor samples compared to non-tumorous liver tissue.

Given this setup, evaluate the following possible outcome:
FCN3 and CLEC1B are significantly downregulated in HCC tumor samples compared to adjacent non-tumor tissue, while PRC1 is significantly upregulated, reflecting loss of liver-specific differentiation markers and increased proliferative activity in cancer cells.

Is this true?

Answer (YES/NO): YES